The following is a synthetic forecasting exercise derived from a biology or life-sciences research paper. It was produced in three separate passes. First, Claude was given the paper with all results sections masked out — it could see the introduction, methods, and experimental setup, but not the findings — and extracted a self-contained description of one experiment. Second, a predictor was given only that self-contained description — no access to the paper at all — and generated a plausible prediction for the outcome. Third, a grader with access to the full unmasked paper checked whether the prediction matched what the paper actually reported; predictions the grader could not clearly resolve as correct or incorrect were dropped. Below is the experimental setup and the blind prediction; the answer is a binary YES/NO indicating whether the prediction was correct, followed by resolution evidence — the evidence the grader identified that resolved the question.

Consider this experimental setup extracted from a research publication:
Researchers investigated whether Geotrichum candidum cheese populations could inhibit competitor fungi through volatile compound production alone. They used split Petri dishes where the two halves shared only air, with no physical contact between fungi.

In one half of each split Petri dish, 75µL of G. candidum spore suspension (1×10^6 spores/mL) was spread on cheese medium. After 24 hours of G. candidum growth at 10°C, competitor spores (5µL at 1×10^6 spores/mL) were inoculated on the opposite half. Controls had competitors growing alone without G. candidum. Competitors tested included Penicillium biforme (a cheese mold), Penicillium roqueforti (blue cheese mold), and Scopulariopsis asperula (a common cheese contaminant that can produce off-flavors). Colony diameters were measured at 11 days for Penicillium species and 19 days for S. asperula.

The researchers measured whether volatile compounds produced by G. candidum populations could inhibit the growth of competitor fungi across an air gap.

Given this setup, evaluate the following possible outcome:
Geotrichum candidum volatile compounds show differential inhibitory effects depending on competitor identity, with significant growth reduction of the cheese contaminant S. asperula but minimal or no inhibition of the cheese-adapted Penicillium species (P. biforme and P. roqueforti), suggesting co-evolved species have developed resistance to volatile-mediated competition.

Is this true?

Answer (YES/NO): NO